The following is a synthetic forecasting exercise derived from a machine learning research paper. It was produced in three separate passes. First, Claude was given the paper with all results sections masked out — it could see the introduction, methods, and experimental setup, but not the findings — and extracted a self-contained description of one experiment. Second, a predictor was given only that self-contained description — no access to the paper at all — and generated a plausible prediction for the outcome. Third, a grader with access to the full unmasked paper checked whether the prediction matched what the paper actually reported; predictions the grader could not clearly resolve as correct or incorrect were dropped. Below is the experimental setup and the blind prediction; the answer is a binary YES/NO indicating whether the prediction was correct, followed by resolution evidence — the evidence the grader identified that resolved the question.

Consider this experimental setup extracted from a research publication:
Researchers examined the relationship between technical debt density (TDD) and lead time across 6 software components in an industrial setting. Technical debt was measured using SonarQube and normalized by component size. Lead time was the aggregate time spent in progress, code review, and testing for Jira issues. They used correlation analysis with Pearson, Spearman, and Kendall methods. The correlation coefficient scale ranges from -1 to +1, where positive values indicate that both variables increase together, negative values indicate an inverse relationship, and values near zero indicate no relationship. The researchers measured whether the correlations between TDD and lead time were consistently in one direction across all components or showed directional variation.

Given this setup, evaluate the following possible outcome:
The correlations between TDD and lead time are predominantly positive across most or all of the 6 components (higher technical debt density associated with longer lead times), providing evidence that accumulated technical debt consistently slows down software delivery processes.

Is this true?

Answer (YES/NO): NO